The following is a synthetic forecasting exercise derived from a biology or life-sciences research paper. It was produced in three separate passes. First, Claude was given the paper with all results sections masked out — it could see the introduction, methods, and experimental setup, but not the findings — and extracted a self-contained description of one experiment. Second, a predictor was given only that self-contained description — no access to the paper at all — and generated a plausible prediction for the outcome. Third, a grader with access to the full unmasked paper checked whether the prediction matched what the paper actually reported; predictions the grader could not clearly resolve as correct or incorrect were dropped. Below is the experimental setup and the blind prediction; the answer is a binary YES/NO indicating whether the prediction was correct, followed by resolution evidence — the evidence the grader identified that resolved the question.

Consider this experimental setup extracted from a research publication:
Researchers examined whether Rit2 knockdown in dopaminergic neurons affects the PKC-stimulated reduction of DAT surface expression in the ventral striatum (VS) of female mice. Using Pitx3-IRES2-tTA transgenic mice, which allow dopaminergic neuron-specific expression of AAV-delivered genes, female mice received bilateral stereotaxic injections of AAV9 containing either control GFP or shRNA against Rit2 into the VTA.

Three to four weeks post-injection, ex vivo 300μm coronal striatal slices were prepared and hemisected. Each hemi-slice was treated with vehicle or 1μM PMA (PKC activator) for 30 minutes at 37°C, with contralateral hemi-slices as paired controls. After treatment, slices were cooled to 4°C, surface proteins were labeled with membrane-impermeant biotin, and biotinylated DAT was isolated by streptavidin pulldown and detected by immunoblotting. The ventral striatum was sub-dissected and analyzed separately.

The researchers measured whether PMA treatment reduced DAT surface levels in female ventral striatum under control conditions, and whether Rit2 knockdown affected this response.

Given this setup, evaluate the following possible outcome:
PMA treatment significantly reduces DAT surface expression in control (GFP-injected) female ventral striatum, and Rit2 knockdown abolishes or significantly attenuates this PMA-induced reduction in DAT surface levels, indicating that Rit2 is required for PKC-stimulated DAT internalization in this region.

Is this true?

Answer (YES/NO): YES